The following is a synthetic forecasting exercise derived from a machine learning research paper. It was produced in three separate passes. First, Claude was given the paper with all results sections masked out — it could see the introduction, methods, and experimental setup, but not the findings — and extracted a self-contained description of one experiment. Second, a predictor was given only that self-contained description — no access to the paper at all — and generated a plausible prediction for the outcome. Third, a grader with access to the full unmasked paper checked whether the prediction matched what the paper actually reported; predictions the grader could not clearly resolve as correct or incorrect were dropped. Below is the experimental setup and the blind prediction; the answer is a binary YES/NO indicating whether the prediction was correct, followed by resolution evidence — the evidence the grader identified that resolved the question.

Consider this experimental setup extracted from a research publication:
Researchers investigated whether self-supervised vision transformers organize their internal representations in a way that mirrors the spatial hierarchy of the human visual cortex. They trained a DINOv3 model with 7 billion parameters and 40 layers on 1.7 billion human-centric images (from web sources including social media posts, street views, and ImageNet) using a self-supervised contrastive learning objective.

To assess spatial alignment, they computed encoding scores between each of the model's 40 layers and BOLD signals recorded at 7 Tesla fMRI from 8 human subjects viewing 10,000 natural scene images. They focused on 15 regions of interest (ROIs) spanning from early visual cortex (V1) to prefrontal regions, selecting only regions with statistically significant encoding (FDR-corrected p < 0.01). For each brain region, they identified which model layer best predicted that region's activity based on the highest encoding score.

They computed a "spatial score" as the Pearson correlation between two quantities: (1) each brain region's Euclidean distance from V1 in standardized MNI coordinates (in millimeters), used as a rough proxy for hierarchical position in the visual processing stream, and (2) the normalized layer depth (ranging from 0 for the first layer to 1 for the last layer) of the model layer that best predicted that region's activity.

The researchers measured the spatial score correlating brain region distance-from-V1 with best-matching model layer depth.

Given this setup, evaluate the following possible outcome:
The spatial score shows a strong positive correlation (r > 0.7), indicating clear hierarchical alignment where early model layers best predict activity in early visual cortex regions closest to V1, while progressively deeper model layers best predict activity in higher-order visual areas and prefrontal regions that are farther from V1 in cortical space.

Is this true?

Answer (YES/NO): NO